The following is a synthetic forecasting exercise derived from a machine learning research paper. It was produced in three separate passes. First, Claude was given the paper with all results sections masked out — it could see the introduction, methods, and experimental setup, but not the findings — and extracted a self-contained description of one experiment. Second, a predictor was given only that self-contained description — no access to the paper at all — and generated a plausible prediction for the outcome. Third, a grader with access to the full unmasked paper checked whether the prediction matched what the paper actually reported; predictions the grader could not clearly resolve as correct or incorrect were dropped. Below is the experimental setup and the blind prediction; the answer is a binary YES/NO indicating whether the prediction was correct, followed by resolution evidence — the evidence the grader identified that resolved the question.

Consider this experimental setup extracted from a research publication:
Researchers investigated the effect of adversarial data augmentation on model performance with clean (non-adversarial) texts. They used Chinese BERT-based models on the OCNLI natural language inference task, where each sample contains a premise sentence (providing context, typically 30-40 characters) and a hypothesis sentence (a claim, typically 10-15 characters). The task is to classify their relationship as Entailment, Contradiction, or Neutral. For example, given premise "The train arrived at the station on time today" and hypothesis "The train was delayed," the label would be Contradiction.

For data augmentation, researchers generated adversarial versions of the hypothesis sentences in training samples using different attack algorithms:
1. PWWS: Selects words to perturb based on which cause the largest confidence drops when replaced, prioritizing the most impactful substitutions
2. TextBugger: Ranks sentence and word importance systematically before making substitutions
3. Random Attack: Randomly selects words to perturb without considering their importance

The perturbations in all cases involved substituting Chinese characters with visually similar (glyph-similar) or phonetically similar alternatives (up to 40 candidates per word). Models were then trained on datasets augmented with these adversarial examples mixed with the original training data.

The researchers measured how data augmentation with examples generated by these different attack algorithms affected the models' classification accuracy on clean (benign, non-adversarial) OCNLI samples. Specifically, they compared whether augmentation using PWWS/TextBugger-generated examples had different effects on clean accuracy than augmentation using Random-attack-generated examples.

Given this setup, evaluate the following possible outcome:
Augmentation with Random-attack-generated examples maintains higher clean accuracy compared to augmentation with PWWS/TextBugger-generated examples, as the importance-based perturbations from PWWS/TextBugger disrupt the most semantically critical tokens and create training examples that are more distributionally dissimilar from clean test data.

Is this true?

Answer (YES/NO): YES